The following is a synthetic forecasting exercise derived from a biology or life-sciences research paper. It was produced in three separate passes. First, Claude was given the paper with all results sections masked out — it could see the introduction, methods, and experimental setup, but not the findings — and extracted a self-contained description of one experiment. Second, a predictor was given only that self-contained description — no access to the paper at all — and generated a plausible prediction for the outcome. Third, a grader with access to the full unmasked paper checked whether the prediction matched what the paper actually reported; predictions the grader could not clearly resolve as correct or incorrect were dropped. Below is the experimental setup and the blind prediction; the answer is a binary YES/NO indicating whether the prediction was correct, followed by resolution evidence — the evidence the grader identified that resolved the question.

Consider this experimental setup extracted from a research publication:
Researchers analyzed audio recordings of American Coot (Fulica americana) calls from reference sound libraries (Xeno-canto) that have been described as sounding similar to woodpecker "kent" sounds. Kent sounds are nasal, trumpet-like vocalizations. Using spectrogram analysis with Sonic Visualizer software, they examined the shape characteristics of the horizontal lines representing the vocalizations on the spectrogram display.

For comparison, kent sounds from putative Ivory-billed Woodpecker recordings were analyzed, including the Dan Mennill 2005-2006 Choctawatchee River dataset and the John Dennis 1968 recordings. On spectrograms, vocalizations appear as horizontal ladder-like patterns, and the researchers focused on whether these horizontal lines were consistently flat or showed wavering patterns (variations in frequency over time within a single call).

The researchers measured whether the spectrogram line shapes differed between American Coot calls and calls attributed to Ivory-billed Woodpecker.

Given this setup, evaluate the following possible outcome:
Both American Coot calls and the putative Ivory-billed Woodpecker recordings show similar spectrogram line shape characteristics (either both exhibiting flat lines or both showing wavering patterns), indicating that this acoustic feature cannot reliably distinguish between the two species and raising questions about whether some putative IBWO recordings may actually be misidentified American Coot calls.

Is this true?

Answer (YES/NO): NO